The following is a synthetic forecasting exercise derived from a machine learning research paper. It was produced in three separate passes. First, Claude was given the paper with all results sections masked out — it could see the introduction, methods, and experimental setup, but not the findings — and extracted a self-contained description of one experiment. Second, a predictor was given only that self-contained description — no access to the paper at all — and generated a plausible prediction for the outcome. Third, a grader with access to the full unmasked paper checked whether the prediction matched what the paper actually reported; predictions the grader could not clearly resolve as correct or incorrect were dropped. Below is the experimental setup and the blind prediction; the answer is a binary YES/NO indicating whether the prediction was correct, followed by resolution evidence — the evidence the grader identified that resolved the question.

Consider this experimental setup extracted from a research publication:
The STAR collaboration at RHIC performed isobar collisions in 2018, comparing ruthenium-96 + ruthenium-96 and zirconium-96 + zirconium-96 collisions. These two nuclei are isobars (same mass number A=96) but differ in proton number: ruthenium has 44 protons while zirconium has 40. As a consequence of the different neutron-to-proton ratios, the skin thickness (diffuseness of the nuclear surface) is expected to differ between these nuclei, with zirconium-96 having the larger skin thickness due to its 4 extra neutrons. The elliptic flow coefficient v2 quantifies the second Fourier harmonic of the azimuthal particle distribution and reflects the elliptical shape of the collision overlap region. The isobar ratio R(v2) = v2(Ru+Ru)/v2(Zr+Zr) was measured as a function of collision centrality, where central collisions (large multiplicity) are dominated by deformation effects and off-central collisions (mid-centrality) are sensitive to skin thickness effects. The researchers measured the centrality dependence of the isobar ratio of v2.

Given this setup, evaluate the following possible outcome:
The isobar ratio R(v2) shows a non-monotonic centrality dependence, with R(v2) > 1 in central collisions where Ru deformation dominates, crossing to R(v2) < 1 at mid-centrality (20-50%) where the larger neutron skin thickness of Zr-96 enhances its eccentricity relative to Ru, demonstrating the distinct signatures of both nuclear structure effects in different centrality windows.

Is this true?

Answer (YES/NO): NO